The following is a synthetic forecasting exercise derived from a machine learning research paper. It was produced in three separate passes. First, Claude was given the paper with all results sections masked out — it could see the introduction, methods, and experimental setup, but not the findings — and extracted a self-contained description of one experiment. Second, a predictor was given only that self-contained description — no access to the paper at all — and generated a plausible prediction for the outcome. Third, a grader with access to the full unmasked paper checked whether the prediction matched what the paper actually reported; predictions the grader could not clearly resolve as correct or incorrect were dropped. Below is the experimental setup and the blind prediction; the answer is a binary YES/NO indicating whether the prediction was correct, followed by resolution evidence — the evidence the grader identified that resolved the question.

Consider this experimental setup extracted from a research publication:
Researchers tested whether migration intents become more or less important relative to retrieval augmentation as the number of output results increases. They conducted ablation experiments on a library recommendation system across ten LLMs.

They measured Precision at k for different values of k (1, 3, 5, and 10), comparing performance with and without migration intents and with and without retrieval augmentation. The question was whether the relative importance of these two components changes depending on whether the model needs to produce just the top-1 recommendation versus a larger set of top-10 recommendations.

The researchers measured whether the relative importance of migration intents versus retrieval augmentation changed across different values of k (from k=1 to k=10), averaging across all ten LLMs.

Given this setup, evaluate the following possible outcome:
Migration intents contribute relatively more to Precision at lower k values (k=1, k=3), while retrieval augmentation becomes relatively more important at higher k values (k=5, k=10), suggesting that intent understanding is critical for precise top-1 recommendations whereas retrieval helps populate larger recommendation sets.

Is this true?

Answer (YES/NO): YES